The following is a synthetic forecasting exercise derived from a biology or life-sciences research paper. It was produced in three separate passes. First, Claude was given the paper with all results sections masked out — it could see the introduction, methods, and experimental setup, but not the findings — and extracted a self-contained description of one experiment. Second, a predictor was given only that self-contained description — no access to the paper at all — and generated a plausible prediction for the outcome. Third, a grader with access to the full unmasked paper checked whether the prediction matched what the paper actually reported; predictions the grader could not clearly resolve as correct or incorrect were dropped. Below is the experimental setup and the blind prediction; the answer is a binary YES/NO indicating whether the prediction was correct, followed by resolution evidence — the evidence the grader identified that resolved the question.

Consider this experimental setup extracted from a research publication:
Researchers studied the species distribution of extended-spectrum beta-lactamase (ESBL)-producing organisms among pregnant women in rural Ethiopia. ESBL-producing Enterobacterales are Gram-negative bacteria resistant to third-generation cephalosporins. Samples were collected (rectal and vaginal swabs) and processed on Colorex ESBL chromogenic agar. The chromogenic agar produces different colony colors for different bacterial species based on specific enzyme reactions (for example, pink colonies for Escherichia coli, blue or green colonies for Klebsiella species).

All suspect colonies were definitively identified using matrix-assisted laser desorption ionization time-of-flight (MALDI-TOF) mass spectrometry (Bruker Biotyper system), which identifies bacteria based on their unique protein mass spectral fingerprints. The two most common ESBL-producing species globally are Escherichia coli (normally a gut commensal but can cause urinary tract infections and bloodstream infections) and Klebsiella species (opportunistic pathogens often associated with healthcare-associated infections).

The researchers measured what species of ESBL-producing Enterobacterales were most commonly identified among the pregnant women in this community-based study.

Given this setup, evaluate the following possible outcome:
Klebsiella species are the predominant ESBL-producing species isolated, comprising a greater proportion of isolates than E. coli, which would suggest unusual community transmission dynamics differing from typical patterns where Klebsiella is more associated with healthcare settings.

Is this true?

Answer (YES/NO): NO